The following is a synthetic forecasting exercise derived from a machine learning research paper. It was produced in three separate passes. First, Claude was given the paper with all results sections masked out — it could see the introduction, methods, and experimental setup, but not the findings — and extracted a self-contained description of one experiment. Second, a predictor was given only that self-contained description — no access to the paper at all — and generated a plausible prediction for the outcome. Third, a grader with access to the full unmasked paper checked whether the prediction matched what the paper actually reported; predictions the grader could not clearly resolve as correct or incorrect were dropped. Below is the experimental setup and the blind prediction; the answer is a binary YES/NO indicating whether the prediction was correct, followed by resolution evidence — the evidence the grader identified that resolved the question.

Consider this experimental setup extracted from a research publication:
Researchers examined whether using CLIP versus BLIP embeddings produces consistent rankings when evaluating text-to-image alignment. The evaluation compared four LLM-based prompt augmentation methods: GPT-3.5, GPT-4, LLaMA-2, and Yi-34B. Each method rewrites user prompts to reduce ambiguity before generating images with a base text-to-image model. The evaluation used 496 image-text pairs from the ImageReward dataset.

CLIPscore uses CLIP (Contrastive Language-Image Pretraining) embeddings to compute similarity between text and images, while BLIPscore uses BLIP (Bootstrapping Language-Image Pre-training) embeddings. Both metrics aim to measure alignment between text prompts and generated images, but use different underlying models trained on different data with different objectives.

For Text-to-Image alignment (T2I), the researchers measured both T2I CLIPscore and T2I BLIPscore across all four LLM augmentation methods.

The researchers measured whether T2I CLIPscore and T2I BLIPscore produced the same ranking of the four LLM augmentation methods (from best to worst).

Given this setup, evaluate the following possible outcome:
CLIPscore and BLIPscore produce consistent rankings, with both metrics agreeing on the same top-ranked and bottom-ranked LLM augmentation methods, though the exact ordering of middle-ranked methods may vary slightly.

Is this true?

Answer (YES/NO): YES